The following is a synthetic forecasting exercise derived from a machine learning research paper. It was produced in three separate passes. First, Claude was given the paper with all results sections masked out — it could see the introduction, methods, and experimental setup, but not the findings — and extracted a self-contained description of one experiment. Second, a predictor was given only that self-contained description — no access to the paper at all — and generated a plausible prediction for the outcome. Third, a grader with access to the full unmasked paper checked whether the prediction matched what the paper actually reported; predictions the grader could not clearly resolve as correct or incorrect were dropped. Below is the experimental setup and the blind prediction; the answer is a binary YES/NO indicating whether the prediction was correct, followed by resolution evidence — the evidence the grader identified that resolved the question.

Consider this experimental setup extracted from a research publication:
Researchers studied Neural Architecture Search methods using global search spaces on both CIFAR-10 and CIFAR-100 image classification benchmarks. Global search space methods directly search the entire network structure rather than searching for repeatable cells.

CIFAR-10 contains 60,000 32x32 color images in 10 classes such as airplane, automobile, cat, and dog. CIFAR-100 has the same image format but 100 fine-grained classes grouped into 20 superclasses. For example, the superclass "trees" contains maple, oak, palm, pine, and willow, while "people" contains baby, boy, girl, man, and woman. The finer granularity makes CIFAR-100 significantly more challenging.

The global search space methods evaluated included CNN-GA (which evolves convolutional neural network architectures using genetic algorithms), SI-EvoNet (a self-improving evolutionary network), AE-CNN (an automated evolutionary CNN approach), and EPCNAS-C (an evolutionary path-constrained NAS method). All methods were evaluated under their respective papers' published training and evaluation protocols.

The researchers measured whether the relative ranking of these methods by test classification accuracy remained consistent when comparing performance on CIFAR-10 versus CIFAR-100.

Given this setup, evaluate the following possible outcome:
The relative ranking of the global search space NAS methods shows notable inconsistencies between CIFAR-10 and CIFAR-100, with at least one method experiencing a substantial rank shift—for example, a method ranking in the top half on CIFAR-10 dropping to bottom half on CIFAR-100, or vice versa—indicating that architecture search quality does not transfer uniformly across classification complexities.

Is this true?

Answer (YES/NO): NO